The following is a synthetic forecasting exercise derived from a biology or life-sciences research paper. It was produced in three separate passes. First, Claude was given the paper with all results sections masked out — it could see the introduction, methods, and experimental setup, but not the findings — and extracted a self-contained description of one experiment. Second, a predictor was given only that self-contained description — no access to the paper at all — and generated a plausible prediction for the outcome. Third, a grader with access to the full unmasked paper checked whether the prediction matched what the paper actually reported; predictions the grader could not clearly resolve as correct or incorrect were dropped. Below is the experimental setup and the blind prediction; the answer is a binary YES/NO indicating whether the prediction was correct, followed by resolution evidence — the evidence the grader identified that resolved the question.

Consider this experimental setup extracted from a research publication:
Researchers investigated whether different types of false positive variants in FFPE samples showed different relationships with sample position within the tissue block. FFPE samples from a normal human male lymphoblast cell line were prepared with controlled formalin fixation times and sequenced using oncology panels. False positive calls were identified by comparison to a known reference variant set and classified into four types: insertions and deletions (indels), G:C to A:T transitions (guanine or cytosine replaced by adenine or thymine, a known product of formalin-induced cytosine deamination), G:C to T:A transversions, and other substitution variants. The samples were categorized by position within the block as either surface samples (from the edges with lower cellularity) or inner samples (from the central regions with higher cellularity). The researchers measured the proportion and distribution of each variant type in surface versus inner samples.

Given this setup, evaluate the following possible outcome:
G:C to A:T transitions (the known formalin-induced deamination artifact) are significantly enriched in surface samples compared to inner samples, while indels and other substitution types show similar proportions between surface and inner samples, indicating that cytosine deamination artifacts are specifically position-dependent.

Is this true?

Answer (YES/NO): NO